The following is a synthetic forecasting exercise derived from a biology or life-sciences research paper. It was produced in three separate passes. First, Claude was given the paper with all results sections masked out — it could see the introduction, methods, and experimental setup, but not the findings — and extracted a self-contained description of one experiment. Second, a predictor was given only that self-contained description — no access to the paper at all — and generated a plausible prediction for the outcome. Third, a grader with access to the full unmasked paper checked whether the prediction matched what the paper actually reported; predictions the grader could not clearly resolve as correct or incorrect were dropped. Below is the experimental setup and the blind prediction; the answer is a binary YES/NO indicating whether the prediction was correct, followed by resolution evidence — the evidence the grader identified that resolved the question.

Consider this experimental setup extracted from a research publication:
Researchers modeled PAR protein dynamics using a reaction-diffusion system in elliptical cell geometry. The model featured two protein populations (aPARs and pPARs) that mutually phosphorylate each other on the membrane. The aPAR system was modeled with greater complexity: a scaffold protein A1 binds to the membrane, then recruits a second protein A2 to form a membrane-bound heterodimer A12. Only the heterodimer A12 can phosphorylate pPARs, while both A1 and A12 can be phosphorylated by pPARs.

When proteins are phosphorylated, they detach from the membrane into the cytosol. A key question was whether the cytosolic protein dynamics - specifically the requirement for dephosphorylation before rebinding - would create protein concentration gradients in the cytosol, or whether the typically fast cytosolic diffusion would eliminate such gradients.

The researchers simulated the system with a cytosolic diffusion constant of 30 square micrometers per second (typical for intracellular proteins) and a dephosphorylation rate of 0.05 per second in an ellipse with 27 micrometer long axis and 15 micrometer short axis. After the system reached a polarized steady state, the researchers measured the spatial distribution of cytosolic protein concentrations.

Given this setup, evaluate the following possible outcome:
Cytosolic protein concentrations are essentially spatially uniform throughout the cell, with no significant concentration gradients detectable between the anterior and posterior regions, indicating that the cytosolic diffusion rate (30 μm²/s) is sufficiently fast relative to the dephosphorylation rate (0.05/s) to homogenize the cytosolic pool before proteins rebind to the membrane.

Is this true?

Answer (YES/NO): NO